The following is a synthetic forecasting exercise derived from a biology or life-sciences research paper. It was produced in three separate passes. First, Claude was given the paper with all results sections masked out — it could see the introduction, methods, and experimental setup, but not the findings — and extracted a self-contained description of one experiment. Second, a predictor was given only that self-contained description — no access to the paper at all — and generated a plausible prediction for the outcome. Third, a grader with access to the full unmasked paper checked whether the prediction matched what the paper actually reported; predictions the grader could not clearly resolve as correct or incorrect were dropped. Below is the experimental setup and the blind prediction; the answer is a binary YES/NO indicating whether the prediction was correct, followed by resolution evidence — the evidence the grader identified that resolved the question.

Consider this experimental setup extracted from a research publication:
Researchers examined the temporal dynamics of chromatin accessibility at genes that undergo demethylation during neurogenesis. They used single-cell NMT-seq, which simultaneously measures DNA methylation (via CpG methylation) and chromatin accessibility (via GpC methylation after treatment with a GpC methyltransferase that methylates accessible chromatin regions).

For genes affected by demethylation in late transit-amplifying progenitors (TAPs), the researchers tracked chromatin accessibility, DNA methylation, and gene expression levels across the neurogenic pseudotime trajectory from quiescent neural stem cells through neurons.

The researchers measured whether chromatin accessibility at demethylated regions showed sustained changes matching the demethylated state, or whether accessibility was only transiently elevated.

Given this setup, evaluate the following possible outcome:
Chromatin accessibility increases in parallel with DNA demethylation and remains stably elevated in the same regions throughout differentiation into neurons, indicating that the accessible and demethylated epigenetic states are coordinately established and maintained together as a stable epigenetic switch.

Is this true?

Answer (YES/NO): NO